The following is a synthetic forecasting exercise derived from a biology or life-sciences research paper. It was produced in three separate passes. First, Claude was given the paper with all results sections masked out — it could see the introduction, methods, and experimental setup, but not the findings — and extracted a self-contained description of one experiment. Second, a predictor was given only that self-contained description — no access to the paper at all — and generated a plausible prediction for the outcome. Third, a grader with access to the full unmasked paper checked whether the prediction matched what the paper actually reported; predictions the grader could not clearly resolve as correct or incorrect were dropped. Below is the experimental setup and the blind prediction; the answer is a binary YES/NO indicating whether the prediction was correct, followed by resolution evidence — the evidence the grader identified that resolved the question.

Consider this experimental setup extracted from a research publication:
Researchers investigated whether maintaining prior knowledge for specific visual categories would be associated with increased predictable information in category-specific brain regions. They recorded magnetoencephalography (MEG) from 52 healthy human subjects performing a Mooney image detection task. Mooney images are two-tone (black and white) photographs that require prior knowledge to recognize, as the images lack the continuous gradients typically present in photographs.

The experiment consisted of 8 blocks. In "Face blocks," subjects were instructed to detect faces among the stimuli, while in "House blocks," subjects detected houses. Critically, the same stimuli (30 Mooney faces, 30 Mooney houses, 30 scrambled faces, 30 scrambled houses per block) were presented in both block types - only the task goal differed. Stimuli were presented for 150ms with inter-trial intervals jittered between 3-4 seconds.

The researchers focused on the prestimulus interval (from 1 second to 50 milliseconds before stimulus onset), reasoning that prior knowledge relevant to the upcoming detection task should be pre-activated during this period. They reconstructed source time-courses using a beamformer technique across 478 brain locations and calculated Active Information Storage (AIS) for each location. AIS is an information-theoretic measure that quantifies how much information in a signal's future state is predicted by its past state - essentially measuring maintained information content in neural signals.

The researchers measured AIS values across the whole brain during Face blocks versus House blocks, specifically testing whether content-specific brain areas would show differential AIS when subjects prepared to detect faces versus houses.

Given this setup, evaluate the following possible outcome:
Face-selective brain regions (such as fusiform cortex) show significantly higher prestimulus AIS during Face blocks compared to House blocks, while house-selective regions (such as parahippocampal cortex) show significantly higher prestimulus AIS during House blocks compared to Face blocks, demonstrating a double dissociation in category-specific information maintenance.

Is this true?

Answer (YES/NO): NO